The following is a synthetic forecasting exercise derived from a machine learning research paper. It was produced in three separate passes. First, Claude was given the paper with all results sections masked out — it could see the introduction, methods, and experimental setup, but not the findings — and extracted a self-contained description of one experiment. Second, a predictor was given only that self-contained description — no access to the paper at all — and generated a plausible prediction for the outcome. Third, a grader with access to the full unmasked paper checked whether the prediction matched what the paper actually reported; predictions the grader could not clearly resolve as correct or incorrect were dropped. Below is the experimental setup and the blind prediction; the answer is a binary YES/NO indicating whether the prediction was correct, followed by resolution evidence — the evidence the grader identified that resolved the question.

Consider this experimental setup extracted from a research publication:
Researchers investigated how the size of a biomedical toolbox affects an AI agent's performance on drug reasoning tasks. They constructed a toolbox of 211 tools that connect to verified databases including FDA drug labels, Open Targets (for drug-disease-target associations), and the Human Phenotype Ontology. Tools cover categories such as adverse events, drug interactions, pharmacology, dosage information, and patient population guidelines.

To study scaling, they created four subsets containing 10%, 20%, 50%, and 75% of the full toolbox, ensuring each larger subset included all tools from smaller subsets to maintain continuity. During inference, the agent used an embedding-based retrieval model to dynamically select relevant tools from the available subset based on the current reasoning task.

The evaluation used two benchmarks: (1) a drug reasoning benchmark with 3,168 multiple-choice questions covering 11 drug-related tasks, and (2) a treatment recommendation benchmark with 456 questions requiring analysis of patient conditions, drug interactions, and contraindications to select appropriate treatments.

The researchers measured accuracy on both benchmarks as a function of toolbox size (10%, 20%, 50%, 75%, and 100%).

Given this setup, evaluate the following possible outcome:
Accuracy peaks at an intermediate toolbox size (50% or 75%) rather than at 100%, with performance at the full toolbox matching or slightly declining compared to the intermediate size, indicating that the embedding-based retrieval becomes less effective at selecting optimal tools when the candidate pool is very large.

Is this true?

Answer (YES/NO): NO